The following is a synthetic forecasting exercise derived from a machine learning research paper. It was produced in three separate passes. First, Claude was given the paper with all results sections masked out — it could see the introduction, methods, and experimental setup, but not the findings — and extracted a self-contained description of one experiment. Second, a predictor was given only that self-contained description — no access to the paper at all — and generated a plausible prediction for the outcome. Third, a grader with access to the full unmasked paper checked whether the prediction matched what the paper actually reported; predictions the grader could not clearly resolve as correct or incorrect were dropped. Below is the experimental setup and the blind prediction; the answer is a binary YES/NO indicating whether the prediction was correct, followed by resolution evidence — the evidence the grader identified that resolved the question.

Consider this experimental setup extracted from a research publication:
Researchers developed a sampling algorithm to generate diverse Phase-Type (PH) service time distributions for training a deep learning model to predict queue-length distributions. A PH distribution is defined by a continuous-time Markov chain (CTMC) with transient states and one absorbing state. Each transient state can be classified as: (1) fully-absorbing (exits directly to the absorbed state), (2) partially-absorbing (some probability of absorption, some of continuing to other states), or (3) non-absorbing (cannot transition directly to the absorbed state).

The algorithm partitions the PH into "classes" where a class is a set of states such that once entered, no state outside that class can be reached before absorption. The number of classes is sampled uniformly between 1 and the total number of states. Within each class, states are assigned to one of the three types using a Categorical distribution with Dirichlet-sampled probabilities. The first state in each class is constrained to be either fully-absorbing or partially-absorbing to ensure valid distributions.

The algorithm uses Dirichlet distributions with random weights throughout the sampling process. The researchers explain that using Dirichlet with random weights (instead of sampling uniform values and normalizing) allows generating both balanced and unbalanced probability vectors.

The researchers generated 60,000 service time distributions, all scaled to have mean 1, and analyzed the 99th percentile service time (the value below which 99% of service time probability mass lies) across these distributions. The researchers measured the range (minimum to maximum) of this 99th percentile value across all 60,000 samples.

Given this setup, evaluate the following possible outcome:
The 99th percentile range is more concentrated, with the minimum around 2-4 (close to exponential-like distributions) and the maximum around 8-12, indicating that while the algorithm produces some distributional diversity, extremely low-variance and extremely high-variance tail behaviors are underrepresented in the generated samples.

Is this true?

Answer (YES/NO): NO